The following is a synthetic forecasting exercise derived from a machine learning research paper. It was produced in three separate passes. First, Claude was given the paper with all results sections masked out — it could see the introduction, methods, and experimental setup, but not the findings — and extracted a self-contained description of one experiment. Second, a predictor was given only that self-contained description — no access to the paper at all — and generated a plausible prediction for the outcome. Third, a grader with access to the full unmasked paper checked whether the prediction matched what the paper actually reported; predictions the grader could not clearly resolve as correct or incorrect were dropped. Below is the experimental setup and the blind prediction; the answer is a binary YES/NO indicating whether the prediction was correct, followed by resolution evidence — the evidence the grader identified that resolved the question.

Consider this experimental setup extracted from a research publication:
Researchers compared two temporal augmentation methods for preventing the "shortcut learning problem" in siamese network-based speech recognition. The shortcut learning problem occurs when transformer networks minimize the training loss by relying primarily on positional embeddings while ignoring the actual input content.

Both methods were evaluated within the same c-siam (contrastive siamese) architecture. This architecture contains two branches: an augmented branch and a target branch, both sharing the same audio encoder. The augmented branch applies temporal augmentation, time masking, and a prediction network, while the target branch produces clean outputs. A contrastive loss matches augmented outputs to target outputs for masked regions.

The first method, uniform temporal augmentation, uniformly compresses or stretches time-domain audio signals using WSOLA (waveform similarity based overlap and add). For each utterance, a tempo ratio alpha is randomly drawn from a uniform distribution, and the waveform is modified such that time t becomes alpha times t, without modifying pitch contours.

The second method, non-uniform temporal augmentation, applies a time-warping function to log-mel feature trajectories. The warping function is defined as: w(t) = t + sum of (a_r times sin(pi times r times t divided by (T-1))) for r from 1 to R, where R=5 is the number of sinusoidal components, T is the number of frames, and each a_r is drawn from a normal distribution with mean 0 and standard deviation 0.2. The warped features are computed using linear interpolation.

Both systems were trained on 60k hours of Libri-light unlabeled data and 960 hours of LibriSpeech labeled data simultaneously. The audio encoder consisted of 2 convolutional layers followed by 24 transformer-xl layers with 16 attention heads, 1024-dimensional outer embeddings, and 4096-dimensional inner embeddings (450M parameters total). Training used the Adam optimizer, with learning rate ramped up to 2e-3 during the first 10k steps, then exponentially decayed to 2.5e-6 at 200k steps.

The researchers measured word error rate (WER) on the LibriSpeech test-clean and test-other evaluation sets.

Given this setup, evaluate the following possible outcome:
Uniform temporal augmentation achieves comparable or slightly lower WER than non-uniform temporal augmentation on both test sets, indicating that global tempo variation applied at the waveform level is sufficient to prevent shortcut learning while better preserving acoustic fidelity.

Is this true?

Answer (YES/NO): NO